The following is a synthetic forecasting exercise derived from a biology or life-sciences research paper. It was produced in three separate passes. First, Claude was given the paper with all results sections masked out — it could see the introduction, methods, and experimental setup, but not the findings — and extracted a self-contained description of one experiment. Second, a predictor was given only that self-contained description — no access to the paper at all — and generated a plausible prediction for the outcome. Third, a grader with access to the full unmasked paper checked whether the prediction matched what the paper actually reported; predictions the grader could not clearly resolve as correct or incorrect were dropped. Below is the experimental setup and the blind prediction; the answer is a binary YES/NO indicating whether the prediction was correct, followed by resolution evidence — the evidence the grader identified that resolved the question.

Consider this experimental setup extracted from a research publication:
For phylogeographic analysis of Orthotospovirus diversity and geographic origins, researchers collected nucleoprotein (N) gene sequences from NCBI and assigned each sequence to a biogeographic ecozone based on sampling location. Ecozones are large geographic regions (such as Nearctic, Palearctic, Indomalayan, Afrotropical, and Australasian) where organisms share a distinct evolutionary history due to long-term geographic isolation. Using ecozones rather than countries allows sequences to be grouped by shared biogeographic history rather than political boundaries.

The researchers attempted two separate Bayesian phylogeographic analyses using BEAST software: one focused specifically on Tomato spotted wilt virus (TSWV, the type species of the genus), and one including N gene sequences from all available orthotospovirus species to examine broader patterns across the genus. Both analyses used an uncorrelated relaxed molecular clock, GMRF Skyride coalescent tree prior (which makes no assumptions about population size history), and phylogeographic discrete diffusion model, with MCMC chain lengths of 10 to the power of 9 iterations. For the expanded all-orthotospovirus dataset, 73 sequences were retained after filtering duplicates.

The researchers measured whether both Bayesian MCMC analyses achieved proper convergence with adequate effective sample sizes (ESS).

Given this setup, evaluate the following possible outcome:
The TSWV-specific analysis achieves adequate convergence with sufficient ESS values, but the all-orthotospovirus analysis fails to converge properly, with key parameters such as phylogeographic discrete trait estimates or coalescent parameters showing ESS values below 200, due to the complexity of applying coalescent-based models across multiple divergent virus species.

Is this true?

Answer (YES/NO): NO